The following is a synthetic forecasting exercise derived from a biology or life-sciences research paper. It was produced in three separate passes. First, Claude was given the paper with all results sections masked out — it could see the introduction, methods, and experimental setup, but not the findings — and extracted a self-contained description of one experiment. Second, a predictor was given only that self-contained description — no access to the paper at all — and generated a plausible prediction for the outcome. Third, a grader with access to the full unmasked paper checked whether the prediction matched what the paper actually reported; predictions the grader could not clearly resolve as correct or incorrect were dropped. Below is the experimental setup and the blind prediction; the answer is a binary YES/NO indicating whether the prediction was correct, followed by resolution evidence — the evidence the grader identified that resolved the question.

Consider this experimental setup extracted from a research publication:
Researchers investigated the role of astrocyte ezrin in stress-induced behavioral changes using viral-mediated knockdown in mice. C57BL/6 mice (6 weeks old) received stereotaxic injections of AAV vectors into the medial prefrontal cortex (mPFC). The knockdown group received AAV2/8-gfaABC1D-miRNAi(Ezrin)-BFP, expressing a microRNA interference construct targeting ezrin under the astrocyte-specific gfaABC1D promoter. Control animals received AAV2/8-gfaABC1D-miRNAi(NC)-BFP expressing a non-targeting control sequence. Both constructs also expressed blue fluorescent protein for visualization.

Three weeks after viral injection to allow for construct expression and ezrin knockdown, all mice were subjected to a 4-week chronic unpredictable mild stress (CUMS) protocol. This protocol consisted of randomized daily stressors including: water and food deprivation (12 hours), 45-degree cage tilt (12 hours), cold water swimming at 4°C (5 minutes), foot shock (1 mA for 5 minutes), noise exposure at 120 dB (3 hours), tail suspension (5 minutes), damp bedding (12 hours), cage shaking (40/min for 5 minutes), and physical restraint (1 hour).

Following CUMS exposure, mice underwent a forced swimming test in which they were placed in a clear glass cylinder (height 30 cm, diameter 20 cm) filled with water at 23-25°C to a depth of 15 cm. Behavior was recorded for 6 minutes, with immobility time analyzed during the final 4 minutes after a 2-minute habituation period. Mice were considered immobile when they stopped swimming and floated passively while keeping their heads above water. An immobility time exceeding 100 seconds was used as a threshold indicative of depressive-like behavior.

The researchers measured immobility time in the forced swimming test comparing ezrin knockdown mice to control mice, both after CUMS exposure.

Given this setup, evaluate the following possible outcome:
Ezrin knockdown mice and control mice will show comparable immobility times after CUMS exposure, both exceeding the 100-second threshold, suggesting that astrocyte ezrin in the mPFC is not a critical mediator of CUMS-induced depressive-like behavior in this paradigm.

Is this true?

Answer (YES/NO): NO